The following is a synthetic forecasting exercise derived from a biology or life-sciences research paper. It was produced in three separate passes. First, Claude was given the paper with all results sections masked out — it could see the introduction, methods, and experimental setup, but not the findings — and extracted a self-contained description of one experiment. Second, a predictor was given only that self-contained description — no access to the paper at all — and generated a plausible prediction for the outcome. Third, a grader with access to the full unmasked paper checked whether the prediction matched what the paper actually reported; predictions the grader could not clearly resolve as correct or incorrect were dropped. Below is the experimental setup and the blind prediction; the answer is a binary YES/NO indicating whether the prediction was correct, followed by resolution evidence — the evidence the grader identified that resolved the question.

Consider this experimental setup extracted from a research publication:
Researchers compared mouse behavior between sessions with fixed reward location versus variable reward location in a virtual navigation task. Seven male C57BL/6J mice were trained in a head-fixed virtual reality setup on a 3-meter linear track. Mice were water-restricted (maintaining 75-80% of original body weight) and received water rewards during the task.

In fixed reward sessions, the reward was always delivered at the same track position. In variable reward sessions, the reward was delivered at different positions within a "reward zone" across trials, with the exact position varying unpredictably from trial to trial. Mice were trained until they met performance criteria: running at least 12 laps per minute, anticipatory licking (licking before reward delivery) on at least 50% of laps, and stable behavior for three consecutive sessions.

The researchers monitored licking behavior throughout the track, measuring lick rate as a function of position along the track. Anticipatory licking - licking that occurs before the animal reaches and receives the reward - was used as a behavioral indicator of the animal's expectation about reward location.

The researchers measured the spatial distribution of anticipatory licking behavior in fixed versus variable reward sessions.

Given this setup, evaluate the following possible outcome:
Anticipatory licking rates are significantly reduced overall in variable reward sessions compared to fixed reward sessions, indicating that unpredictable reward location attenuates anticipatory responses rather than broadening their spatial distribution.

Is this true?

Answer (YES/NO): NO